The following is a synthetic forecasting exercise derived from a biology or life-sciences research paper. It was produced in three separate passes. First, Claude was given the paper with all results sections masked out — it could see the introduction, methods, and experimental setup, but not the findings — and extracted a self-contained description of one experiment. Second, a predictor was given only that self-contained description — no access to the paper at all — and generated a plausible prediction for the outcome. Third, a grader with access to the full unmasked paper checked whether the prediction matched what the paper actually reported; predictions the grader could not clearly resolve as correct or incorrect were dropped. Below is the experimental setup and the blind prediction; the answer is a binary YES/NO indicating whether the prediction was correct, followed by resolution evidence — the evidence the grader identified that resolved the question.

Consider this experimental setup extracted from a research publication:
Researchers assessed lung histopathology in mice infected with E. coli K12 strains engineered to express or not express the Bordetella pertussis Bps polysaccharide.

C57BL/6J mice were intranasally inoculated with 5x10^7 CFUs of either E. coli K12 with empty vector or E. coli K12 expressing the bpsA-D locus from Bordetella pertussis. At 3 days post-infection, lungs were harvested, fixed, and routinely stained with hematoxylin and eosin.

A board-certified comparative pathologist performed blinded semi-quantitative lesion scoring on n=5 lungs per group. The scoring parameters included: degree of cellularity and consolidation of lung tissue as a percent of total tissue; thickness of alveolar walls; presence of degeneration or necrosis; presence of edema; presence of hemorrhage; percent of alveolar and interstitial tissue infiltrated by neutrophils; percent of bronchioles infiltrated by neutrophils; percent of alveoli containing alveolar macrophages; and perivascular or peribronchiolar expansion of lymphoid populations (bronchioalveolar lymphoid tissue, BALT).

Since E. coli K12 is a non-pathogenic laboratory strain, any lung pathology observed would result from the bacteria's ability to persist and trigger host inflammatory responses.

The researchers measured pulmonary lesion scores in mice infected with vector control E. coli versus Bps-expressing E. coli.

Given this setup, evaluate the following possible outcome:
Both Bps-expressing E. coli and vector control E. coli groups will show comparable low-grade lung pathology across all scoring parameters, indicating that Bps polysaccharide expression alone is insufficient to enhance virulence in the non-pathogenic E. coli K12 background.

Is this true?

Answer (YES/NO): NO